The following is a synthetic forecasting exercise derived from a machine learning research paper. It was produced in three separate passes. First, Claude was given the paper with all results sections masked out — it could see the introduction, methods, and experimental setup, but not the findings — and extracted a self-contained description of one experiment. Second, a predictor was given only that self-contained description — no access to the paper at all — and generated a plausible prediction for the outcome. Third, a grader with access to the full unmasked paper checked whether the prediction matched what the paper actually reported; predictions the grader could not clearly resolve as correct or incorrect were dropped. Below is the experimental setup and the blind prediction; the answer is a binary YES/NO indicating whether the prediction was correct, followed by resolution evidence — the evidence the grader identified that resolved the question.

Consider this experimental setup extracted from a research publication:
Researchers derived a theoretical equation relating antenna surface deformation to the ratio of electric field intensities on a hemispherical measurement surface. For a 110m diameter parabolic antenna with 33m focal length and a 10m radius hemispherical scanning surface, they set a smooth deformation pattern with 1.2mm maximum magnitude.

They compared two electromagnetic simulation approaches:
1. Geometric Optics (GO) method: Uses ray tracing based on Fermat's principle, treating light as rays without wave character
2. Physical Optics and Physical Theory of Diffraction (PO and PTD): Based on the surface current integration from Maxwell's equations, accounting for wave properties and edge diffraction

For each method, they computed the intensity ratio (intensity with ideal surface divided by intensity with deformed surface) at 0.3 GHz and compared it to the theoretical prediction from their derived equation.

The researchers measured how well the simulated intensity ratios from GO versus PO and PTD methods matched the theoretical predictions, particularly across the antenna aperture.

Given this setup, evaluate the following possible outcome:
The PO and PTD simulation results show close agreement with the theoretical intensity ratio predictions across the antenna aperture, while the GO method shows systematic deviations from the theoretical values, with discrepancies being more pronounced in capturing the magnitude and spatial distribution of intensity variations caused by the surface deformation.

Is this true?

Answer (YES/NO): NO